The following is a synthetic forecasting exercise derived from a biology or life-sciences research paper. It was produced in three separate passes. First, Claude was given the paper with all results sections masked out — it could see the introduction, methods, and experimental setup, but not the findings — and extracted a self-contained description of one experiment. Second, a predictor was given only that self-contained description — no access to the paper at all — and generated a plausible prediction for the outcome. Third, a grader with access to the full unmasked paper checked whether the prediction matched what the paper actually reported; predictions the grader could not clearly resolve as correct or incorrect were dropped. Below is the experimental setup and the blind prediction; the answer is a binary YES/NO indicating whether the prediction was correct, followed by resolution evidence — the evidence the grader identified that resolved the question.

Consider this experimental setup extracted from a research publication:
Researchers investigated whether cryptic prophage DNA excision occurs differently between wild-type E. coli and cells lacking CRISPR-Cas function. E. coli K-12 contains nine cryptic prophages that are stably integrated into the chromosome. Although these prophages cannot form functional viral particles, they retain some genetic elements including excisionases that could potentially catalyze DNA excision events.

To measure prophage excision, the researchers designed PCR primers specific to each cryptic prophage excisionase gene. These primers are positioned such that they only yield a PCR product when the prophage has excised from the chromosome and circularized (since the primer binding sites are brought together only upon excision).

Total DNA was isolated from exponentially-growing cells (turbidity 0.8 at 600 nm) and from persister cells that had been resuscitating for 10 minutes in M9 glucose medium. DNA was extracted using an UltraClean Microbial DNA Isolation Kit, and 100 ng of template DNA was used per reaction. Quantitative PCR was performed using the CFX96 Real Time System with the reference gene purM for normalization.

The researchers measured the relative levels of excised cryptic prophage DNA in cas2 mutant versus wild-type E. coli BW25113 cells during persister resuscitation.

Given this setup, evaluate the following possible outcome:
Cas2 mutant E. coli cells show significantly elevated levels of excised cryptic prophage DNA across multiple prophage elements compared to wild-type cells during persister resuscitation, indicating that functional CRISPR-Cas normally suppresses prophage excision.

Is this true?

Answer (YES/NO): NO